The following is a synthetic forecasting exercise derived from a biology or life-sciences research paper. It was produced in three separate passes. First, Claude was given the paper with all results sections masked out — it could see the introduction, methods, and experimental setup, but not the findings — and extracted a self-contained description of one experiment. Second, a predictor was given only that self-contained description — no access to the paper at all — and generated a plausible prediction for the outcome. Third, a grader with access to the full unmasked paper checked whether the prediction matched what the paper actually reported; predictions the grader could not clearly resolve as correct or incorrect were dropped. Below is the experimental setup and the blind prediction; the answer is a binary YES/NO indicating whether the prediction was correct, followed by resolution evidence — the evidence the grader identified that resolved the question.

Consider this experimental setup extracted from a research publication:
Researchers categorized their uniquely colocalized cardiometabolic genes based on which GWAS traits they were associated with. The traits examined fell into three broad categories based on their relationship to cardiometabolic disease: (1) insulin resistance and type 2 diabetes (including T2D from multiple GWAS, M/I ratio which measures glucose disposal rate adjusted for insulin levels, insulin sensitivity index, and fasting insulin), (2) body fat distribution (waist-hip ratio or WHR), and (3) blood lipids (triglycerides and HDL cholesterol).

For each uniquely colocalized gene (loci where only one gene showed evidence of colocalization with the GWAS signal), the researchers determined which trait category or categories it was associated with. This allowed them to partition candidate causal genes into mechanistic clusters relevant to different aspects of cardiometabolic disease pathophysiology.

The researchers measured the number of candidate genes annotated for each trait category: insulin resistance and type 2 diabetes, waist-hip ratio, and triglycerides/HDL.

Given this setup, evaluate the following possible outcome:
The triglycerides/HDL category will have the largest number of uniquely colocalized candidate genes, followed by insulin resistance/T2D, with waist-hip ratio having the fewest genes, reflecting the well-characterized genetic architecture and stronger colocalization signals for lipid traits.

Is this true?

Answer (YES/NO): NO